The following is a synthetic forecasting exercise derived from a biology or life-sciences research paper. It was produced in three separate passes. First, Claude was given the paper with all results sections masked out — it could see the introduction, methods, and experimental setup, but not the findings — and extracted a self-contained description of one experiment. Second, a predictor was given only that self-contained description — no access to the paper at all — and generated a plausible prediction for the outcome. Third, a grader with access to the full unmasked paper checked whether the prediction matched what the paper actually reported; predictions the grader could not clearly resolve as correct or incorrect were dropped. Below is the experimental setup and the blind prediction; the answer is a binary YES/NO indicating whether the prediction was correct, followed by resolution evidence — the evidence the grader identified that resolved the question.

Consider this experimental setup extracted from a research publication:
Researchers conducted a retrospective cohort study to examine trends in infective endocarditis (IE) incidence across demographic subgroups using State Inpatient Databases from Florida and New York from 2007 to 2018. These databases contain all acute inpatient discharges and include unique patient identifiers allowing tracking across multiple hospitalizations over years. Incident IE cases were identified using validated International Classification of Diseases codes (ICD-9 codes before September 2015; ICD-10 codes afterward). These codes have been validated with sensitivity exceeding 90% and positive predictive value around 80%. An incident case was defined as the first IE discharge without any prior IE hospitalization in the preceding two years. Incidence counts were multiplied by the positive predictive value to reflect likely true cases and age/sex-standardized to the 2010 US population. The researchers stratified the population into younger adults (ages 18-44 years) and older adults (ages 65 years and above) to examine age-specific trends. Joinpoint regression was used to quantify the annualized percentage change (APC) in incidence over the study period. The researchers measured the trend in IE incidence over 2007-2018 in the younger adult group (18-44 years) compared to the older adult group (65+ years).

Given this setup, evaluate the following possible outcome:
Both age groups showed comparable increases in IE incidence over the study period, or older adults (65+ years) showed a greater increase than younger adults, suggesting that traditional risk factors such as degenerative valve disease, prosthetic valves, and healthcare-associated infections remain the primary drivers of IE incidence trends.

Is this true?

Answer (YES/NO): NO